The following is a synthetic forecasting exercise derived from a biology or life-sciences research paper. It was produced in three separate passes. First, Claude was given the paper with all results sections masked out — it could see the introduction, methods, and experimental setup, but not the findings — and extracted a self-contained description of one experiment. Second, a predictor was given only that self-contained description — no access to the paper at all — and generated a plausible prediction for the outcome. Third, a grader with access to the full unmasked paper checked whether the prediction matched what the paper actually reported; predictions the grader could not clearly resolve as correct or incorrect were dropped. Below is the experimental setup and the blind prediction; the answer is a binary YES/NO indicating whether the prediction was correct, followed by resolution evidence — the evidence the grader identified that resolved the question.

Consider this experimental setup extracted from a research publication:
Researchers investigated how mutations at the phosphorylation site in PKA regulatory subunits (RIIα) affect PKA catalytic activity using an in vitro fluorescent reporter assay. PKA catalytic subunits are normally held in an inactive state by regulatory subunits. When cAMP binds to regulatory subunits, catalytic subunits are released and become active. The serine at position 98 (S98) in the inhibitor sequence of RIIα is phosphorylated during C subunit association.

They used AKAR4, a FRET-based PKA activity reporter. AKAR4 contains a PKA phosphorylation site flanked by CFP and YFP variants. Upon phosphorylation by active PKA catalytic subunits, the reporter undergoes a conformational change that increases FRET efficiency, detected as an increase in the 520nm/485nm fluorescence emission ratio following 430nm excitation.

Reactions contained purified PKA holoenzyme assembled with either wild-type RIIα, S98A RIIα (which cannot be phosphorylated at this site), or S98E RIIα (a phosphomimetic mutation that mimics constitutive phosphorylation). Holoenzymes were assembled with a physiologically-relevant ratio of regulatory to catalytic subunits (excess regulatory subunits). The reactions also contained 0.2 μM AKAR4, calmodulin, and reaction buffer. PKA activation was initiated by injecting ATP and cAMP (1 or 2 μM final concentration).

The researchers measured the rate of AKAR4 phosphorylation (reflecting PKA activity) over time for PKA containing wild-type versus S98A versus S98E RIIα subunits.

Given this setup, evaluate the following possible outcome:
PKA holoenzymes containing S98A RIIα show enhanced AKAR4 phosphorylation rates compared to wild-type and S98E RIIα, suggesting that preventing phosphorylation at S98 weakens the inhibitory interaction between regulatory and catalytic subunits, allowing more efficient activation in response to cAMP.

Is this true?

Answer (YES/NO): NO